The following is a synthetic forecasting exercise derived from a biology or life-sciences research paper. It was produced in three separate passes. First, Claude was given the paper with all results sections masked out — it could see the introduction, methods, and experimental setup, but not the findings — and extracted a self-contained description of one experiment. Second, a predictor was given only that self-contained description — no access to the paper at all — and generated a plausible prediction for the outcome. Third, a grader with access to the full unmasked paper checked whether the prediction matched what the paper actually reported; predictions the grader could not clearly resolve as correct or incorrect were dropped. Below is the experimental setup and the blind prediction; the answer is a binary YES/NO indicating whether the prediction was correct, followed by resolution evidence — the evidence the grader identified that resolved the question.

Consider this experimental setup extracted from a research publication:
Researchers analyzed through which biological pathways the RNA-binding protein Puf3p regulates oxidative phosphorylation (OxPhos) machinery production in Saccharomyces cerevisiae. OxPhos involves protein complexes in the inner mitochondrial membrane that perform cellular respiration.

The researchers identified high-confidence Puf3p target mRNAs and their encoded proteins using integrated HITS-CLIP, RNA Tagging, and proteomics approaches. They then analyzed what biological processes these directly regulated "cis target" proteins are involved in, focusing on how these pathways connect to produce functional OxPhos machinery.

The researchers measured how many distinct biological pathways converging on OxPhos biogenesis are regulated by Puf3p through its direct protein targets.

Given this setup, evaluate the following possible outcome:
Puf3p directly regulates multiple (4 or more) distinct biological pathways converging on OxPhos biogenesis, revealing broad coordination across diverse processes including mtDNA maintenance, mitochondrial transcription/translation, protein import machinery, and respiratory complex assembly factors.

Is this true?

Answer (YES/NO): NO